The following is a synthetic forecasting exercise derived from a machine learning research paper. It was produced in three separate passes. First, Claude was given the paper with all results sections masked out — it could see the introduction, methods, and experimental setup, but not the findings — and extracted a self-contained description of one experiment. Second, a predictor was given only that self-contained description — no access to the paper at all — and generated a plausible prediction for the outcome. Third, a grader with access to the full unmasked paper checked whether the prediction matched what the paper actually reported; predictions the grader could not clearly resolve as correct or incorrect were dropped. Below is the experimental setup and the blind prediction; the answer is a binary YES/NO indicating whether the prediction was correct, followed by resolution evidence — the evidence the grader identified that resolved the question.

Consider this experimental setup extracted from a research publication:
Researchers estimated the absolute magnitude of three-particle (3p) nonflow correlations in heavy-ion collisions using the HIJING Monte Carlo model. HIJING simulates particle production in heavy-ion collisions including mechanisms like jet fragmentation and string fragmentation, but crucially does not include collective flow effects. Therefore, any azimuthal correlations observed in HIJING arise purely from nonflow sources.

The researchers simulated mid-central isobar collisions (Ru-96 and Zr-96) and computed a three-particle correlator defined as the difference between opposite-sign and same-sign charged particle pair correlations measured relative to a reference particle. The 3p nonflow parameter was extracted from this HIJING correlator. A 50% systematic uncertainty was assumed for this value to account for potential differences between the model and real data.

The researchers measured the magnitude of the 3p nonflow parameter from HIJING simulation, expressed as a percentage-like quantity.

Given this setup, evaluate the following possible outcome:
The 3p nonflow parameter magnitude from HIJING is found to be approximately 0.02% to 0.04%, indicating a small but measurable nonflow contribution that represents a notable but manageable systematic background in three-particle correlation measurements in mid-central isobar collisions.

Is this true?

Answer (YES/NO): NO